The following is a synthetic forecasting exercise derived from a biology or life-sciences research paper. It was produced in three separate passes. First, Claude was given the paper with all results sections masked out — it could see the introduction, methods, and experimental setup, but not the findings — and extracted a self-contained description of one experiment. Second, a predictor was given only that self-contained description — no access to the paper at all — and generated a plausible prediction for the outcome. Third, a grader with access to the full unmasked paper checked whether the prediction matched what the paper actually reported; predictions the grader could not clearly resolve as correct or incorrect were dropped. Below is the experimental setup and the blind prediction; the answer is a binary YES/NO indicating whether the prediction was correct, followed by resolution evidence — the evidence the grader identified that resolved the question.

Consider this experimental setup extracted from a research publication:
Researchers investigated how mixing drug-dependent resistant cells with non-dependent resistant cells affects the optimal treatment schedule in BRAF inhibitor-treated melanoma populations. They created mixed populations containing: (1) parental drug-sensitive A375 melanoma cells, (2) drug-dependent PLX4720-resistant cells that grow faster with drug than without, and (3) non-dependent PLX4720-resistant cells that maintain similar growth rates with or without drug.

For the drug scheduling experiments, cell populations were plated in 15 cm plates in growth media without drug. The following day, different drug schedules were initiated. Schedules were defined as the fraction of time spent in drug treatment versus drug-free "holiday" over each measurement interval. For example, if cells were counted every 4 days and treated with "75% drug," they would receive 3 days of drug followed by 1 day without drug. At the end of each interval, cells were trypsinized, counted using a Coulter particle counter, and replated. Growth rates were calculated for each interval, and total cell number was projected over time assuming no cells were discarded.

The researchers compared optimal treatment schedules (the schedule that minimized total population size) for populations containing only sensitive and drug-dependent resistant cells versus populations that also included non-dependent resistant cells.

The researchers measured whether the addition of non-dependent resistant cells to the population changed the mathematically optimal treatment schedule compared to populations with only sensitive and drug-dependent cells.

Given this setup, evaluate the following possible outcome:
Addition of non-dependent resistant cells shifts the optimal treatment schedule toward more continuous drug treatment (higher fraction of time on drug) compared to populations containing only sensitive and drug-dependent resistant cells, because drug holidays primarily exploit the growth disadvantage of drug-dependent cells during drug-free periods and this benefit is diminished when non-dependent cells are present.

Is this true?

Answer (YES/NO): NO